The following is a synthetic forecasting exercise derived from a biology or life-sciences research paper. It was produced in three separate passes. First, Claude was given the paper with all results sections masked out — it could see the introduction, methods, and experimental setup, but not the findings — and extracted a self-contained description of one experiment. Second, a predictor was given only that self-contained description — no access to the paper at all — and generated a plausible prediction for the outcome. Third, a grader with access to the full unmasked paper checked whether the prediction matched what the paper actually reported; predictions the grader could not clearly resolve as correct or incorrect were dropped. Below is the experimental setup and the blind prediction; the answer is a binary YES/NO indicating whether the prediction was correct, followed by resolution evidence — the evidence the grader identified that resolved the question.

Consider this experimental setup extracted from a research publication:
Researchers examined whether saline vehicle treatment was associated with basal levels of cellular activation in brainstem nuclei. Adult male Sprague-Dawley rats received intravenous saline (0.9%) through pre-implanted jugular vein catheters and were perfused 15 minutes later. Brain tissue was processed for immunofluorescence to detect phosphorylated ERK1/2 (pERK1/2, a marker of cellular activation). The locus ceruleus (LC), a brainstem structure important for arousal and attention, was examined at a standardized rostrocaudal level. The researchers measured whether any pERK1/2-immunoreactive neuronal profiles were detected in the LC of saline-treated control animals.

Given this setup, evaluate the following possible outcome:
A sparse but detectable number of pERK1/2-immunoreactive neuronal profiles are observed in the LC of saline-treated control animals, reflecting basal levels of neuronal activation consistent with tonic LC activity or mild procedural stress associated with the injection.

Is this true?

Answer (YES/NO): YES